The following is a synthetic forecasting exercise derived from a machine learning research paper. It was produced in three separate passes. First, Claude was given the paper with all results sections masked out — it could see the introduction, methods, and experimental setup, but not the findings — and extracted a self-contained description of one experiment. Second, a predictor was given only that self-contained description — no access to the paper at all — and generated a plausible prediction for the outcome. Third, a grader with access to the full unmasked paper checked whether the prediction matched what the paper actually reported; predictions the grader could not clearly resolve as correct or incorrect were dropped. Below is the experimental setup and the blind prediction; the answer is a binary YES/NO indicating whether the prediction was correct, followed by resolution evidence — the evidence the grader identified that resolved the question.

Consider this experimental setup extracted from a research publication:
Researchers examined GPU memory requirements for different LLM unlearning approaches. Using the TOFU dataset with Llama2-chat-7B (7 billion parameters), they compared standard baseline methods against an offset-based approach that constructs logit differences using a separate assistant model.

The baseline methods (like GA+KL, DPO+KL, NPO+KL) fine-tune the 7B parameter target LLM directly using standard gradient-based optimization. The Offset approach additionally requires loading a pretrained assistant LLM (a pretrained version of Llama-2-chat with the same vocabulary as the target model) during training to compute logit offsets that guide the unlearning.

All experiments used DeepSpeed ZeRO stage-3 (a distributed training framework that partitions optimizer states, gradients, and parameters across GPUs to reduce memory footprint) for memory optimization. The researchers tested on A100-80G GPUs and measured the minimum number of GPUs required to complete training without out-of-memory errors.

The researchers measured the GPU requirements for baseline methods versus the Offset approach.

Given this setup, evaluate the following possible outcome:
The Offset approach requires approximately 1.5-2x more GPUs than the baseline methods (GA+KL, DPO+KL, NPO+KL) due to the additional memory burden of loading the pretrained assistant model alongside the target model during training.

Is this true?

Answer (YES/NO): YES